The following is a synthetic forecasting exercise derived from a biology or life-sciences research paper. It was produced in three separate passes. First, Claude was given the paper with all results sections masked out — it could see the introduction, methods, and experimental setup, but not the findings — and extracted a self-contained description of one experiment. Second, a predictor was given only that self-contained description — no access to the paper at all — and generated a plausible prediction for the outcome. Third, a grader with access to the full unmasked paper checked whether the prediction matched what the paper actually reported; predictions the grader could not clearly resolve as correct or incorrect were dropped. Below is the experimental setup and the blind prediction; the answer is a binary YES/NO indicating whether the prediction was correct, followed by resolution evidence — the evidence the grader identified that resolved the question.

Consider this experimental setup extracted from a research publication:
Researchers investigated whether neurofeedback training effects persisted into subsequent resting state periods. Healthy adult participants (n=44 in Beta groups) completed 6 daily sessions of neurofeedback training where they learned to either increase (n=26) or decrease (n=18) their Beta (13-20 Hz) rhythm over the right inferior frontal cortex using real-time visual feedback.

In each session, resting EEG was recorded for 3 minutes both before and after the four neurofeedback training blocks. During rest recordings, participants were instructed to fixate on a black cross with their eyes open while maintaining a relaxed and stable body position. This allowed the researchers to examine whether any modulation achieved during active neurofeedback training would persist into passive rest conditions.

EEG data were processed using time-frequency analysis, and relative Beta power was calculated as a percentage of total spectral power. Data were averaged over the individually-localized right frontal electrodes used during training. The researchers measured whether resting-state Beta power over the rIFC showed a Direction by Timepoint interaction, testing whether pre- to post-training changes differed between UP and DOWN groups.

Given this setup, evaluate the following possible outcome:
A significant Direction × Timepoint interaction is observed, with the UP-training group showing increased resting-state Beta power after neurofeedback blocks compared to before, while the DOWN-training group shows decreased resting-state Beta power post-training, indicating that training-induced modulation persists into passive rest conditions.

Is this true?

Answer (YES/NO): NO